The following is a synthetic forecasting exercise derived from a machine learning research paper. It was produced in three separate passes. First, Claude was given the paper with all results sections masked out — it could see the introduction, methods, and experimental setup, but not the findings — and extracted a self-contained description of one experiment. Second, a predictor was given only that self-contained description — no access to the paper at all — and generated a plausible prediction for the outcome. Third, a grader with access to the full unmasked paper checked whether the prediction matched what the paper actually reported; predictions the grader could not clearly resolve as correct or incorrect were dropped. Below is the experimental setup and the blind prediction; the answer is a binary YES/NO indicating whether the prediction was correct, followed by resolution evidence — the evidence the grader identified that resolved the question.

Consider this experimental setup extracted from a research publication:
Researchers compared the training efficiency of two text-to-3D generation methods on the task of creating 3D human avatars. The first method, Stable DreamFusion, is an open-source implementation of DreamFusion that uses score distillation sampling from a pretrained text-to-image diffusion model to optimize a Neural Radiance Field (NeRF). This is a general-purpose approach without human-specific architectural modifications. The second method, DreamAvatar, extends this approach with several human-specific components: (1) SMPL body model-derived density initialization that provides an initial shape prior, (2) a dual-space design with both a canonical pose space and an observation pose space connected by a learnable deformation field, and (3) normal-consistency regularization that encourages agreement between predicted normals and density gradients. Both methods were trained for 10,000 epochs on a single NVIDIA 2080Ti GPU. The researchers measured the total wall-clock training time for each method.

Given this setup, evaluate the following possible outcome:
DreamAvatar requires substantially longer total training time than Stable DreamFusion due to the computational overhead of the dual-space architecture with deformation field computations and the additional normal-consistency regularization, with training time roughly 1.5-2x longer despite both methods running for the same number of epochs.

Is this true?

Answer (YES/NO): NO